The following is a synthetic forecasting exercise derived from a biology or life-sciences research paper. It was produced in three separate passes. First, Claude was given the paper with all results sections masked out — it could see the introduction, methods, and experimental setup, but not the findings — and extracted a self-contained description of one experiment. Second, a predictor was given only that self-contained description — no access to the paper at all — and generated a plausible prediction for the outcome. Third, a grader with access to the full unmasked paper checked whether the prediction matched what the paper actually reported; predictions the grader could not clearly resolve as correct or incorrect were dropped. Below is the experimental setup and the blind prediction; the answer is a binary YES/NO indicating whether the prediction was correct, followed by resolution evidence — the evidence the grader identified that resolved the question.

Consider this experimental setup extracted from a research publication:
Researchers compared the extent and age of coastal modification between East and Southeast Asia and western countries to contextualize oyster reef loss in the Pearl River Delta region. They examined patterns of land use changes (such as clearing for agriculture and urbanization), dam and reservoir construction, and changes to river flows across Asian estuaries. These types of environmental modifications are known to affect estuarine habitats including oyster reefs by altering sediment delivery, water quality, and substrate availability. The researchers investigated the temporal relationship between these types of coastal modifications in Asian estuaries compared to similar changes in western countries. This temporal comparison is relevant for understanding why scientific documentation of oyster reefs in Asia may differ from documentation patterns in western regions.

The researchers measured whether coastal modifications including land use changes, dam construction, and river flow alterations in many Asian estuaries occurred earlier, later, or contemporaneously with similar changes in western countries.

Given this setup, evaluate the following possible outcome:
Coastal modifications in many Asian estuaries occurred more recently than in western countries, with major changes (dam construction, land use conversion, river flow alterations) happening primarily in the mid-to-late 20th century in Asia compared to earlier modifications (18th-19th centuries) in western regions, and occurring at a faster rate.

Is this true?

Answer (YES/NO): NO